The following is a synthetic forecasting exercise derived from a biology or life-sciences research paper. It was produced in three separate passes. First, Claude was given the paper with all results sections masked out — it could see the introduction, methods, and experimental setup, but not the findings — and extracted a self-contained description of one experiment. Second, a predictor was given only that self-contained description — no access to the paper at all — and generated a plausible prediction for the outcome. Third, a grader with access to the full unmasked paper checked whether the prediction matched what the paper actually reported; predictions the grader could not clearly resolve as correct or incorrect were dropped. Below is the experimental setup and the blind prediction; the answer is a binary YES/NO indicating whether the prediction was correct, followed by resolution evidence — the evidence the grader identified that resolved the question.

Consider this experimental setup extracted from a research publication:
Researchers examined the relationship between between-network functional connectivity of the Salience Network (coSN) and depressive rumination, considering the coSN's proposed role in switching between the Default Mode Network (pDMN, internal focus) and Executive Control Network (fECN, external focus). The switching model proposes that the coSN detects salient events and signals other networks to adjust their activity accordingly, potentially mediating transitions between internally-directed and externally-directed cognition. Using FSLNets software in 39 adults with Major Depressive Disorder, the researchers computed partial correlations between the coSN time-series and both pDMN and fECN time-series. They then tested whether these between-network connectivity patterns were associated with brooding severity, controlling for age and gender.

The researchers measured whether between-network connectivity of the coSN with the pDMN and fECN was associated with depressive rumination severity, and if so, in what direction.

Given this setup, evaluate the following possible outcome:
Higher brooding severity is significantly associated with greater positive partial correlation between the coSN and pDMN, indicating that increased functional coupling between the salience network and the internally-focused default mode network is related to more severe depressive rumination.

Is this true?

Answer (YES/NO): NO